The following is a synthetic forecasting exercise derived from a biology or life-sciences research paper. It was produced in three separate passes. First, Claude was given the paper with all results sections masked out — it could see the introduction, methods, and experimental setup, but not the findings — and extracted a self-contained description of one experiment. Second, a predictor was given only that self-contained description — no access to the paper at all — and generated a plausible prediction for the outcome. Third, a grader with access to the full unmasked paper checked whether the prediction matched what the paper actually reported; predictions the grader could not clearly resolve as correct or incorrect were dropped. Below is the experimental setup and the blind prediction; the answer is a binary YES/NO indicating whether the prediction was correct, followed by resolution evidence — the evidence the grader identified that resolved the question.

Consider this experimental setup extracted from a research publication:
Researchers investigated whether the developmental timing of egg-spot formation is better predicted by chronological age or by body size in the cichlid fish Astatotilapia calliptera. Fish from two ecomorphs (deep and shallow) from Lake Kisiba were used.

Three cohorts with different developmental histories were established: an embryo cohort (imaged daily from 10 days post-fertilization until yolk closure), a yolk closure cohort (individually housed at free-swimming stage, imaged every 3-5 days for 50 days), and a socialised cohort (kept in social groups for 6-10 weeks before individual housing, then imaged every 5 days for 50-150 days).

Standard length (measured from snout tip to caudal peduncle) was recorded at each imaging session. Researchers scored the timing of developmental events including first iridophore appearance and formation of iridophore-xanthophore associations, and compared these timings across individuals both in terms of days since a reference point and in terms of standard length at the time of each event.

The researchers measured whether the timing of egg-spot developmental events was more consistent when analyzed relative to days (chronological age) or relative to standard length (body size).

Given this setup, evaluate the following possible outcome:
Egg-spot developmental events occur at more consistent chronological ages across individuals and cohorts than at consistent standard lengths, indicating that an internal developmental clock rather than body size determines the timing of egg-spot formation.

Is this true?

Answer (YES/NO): NO